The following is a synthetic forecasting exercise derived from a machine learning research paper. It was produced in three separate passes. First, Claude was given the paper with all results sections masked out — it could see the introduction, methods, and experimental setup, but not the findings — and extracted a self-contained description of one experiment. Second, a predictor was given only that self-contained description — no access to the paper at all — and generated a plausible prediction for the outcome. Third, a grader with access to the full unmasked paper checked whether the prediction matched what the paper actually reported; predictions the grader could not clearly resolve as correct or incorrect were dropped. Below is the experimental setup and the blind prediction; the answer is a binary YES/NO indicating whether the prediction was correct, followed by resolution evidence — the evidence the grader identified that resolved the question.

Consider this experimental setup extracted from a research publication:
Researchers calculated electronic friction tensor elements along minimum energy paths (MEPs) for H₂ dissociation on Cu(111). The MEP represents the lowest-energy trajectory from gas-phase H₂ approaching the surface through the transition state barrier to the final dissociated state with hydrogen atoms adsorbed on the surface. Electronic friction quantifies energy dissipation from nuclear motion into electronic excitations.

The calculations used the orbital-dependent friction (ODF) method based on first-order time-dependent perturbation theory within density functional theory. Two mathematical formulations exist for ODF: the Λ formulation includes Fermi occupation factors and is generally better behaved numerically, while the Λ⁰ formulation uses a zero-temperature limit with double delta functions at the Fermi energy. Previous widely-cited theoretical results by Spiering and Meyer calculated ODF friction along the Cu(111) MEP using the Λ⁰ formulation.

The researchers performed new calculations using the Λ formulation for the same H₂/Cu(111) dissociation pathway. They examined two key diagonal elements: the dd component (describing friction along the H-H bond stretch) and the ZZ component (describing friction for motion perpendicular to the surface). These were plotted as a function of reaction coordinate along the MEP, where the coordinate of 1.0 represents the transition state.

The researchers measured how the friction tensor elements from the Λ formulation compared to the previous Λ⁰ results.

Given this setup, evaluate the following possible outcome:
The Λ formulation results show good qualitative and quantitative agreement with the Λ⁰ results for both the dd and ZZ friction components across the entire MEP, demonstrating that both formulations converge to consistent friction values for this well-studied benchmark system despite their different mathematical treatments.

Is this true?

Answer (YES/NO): NO